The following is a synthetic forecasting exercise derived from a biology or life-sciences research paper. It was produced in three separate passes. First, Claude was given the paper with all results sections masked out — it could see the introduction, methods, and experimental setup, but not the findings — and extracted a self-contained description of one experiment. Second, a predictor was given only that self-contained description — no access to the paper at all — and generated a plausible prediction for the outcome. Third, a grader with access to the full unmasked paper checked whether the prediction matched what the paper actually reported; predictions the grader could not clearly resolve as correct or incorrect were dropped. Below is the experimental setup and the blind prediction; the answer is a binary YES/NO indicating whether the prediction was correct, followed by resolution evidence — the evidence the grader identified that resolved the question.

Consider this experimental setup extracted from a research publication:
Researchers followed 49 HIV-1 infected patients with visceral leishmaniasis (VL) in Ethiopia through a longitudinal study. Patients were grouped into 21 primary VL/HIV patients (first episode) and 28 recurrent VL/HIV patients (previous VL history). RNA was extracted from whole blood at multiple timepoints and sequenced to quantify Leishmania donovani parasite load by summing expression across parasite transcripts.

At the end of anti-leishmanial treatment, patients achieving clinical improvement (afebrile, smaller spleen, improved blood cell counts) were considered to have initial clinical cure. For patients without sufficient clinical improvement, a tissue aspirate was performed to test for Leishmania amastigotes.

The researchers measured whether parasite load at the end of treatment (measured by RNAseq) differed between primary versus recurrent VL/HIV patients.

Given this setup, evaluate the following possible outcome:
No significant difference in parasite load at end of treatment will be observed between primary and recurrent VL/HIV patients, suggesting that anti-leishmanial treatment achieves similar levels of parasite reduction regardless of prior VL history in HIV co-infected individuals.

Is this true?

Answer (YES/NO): NO